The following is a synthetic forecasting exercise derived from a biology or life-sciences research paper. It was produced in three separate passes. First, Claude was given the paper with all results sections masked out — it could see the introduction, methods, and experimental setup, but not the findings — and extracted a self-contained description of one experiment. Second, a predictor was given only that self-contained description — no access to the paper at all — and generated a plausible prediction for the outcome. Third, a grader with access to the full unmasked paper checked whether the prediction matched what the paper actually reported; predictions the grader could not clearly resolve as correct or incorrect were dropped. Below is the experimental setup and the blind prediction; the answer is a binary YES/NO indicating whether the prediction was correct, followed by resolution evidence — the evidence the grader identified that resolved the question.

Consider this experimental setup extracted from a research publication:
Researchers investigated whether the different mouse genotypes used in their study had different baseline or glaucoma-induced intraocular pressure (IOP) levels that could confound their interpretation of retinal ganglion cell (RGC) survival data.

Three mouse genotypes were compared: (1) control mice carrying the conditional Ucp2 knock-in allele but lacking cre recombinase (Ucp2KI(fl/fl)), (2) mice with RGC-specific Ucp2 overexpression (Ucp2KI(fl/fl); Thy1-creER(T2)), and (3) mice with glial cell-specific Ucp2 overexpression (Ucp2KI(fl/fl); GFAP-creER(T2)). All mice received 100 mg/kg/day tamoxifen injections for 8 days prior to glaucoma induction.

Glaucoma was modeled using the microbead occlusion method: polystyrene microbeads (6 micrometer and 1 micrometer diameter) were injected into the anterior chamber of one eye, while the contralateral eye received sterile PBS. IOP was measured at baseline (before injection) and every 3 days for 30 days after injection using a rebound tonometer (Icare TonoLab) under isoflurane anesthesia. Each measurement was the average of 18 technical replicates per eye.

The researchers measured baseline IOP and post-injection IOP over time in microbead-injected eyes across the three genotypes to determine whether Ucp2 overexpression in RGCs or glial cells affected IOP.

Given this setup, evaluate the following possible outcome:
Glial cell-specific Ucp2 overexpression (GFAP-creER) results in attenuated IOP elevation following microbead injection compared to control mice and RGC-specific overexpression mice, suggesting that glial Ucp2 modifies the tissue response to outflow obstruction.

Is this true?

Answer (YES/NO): NO